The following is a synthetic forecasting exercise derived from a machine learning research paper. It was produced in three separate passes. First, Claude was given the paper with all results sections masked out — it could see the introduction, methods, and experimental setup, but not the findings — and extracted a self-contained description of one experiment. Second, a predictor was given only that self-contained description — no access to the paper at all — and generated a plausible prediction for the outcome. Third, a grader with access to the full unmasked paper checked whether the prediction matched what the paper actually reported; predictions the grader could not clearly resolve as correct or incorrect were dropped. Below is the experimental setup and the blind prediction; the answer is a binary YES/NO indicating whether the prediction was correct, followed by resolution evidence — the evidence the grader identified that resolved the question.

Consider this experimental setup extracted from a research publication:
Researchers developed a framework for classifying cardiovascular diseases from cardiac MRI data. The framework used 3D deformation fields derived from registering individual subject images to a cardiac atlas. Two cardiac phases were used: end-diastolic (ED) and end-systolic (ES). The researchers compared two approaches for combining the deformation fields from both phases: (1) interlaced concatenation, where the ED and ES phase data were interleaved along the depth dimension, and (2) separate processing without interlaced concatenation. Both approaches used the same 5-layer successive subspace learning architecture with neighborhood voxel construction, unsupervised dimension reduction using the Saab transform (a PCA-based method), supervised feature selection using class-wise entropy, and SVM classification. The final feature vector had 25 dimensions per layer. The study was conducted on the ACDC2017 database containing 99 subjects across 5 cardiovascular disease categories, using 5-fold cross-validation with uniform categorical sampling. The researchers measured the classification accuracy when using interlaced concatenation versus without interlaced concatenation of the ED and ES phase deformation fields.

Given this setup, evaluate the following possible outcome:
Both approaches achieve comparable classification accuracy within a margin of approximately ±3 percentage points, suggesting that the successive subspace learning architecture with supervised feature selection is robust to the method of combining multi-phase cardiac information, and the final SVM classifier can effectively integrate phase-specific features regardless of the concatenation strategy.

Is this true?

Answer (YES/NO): NO